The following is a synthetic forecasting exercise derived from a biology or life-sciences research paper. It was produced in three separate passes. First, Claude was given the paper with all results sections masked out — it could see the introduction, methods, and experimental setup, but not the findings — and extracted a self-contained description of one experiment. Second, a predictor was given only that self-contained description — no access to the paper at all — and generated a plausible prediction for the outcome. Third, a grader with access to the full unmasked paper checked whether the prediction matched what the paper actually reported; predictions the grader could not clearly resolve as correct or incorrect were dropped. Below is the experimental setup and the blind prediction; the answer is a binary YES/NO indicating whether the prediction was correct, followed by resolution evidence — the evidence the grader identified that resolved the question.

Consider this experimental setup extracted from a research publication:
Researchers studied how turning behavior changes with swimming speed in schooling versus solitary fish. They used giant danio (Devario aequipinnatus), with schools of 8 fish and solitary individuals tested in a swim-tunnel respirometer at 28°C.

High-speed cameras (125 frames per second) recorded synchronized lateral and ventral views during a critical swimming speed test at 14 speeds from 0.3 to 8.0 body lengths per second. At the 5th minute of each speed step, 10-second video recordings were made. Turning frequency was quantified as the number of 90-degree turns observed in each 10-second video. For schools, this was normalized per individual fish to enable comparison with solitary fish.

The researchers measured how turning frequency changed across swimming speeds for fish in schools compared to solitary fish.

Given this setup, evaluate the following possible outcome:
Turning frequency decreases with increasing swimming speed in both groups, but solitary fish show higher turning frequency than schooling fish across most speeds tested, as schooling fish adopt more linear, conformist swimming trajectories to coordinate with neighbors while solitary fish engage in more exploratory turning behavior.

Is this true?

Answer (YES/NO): NO